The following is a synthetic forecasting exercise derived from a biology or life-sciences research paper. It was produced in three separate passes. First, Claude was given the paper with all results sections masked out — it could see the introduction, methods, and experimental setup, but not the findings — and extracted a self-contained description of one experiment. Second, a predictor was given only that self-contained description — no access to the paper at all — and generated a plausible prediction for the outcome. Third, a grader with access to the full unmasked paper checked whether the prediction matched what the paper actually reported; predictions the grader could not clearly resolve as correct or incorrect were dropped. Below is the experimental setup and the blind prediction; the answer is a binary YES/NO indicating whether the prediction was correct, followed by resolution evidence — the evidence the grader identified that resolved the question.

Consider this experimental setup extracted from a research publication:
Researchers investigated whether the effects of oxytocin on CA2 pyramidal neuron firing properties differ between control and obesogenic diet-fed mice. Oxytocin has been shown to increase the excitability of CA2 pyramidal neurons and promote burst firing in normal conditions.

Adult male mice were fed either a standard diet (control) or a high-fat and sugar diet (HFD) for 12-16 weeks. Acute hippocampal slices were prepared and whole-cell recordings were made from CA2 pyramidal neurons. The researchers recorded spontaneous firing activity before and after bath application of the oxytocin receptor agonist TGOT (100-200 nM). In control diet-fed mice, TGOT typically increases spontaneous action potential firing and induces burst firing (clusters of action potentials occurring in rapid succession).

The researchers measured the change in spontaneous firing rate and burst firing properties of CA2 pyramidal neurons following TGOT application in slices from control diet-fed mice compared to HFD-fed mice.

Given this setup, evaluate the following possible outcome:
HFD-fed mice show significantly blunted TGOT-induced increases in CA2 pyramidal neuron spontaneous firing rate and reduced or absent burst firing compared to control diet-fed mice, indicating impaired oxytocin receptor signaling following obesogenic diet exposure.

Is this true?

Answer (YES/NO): NO